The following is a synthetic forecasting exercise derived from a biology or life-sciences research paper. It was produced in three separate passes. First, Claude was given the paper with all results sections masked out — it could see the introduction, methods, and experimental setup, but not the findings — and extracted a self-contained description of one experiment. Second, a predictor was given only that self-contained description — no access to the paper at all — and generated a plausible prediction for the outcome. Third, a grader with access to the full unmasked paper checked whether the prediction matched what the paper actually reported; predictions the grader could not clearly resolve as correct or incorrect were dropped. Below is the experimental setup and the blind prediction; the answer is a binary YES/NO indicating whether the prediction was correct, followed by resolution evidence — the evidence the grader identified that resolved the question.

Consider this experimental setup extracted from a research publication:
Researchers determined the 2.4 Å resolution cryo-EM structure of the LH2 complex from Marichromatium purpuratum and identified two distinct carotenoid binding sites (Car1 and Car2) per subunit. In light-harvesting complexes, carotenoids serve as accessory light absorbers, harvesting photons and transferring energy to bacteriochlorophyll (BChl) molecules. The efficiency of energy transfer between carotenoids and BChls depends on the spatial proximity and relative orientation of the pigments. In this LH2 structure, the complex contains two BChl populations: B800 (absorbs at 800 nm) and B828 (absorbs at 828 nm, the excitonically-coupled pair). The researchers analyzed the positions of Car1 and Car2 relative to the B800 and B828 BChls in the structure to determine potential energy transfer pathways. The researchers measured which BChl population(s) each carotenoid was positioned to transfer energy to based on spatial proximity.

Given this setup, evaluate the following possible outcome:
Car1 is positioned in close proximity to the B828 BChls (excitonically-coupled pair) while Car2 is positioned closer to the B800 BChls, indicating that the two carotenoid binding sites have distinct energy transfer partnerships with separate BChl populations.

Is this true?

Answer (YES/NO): YES